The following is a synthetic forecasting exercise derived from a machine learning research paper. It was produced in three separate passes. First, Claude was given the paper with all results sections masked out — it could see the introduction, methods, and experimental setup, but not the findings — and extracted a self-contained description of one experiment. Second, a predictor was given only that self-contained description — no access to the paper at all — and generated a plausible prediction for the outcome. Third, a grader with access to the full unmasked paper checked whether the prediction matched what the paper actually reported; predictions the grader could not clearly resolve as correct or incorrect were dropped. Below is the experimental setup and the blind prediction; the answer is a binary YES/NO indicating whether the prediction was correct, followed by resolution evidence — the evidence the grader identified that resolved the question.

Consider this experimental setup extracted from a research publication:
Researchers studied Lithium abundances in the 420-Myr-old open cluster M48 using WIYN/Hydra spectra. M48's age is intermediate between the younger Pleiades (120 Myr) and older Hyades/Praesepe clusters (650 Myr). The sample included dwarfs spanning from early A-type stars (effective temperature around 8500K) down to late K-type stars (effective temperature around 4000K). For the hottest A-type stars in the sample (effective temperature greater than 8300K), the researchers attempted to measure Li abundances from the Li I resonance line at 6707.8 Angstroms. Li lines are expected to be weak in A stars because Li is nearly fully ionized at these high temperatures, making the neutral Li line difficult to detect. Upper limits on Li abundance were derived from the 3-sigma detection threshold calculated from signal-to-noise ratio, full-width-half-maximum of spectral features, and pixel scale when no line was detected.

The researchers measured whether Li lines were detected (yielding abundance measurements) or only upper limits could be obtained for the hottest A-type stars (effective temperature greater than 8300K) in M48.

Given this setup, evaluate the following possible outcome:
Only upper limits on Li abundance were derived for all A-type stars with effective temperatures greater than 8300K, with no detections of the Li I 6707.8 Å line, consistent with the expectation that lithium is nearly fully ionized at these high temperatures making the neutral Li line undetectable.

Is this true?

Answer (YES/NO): YES